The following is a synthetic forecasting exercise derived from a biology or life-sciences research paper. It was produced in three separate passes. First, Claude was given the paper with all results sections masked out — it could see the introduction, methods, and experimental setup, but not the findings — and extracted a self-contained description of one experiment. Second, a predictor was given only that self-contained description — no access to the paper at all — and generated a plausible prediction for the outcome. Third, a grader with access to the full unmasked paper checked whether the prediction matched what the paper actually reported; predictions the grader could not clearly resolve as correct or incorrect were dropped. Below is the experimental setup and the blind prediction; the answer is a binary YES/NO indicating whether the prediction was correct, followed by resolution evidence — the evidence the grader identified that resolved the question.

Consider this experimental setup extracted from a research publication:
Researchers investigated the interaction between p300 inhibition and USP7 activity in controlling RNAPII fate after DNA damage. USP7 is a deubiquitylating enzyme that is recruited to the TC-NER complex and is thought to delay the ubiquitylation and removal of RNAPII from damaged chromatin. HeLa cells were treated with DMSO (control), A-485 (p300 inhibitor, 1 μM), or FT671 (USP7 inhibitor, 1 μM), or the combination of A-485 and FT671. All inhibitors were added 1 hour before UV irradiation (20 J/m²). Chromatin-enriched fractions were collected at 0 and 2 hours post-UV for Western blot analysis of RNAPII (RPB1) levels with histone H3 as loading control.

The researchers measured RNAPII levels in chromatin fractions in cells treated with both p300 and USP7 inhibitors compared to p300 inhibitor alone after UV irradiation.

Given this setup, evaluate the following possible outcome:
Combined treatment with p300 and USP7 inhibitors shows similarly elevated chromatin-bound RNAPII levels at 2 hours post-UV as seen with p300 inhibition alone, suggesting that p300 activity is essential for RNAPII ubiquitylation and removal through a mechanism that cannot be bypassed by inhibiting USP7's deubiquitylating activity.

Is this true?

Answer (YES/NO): NO